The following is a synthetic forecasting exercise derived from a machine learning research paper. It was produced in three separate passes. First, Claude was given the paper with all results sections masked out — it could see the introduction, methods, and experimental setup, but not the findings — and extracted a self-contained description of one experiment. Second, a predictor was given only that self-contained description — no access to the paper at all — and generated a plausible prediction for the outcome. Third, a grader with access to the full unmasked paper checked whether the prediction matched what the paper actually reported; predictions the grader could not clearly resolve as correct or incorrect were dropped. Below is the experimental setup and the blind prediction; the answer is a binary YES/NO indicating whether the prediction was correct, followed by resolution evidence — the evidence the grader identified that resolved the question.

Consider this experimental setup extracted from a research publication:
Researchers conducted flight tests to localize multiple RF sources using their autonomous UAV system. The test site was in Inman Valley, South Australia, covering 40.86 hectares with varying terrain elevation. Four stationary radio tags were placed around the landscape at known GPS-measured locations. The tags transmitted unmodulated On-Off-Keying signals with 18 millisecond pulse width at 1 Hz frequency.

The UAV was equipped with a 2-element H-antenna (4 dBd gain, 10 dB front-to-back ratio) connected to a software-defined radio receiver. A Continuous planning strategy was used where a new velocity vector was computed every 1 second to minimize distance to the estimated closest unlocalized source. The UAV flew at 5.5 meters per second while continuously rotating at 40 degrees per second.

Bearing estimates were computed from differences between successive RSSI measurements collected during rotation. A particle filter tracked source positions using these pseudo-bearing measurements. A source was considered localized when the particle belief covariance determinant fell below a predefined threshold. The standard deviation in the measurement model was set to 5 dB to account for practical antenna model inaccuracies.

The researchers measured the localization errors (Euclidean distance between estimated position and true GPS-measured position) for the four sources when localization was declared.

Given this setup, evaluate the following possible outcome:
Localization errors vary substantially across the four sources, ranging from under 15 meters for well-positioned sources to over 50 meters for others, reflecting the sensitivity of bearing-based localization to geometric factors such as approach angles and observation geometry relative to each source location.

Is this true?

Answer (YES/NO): NO